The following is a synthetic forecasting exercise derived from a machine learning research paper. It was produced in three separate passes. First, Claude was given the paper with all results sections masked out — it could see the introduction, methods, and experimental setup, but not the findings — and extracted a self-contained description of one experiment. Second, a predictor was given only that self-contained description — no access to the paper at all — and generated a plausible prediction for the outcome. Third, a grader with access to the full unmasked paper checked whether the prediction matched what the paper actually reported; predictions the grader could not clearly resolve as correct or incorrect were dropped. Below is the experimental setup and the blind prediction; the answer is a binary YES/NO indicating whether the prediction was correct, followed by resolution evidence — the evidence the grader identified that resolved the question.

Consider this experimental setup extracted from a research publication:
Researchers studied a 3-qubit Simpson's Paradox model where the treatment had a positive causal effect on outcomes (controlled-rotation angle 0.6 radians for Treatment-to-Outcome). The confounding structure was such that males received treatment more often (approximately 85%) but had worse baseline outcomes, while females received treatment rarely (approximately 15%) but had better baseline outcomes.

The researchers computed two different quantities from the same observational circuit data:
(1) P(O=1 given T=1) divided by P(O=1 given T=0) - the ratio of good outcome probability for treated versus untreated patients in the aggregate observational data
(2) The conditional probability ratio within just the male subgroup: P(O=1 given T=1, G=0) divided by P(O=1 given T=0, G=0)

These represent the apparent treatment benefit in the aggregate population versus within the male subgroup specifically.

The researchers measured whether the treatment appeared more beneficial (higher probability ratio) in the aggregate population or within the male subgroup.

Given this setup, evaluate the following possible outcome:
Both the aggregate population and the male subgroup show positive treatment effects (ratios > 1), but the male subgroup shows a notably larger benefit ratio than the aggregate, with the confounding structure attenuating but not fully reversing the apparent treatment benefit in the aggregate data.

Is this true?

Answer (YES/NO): NO